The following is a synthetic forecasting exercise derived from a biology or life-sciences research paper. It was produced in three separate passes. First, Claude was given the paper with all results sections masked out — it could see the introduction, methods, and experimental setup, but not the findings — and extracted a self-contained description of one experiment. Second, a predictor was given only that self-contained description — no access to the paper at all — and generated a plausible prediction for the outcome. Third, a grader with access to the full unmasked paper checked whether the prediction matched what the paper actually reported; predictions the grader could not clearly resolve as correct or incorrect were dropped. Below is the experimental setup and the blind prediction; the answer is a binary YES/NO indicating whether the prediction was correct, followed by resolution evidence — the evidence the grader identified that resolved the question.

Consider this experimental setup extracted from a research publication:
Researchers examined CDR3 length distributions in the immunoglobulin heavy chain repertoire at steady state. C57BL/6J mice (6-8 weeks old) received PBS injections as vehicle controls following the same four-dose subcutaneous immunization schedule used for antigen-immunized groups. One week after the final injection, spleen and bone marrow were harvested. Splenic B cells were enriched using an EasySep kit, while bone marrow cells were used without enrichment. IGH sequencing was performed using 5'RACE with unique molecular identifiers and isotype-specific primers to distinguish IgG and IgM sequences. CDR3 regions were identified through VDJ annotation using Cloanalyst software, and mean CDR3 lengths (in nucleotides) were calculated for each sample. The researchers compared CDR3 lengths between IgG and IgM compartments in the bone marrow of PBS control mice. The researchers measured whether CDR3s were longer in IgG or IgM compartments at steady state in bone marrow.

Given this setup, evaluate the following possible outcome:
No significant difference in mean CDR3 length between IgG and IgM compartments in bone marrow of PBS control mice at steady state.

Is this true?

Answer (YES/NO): NO